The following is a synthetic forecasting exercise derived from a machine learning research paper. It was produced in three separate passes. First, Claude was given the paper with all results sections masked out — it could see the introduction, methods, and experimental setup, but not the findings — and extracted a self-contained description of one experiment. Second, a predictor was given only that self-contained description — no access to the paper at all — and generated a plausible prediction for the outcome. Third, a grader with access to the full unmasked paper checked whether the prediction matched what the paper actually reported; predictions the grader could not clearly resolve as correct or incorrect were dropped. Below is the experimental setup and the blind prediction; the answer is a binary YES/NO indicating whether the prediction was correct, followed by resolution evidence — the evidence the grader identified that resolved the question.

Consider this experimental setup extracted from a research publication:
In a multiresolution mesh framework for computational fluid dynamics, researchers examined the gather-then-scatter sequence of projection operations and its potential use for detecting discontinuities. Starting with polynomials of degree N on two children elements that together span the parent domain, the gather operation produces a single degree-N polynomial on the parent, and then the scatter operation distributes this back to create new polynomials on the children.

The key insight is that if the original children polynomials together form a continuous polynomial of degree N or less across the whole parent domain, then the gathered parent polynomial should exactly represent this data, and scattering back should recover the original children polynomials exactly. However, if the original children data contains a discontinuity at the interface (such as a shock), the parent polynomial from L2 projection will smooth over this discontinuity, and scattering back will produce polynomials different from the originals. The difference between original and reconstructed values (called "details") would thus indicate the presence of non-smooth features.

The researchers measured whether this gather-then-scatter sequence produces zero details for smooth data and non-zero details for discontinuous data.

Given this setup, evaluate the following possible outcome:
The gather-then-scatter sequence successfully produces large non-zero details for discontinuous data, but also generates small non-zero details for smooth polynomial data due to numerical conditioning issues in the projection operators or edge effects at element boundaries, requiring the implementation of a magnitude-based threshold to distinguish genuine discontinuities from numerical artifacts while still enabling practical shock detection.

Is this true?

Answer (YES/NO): NO